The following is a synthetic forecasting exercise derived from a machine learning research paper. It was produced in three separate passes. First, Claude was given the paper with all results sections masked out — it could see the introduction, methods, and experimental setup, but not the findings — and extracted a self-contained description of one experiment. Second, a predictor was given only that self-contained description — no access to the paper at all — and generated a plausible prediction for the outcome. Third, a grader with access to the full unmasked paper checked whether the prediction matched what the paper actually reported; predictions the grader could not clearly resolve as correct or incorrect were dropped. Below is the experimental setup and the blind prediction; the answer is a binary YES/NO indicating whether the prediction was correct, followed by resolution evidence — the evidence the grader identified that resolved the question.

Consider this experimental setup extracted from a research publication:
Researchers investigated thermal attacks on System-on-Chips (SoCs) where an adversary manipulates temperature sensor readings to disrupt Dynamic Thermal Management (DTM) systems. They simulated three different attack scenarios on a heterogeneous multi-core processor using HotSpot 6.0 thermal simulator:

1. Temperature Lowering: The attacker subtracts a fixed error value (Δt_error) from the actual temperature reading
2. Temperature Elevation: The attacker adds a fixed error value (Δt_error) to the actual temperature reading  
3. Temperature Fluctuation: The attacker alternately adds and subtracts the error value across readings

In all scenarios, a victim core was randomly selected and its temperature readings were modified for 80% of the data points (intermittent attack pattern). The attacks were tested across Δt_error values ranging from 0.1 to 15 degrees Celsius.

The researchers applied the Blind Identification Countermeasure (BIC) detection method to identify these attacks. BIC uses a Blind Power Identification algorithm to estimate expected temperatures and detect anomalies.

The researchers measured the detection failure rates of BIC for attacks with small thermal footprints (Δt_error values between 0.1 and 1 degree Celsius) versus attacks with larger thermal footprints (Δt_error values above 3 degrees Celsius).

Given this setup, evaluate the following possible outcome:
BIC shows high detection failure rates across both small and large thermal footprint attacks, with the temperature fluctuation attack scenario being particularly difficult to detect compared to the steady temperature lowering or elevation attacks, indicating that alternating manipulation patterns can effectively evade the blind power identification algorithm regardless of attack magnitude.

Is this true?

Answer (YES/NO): NO